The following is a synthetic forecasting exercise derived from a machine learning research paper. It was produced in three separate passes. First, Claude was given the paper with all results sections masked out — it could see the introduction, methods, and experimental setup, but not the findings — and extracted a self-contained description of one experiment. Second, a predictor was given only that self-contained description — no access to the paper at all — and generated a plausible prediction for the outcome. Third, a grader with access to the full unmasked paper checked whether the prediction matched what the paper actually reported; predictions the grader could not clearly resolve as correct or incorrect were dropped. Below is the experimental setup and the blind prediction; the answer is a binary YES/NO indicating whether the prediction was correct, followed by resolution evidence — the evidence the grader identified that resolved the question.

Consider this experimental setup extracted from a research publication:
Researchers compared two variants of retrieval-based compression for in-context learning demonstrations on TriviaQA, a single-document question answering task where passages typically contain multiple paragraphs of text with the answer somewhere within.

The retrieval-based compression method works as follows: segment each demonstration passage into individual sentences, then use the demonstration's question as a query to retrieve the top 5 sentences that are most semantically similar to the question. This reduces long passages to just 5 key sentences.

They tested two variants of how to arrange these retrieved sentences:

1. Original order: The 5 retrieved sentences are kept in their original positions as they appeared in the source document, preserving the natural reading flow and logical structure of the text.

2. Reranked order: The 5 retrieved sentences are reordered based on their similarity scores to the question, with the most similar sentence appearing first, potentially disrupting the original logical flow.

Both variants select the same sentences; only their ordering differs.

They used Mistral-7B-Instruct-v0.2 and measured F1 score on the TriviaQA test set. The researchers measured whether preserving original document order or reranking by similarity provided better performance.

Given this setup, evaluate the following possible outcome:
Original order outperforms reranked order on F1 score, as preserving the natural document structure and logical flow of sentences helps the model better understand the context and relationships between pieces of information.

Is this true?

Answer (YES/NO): NO